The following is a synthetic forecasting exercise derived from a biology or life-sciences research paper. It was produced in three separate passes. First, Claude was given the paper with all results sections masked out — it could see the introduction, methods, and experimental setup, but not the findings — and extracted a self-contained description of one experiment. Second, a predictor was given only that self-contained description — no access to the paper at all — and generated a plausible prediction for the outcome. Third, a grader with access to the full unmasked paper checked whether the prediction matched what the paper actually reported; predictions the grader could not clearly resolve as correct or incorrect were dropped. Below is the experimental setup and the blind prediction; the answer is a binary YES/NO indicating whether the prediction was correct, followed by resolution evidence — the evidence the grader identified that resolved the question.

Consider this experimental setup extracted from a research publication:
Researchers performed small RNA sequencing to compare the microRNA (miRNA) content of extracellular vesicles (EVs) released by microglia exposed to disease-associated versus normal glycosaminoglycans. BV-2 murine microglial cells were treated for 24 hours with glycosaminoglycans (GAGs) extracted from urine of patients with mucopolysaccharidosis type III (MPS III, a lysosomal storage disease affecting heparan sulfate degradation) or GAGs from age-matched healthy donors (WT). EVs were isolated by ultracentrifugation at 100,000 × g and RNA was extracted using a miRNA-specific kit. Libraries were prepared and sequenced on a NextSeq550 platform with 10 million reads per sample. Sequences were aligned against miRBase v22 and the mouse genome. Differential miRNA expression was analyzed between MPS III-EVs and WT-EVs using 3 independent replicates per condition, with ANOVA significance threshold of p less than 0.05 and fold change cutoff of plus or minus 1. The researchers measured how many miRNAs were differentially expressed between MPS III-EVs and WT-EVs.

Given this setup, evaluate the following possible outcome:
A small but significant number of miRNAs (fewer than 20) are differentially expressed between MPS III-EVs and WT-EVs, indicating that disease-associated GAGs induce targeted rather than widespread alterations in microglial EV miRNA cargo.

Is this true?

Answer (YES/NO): NO